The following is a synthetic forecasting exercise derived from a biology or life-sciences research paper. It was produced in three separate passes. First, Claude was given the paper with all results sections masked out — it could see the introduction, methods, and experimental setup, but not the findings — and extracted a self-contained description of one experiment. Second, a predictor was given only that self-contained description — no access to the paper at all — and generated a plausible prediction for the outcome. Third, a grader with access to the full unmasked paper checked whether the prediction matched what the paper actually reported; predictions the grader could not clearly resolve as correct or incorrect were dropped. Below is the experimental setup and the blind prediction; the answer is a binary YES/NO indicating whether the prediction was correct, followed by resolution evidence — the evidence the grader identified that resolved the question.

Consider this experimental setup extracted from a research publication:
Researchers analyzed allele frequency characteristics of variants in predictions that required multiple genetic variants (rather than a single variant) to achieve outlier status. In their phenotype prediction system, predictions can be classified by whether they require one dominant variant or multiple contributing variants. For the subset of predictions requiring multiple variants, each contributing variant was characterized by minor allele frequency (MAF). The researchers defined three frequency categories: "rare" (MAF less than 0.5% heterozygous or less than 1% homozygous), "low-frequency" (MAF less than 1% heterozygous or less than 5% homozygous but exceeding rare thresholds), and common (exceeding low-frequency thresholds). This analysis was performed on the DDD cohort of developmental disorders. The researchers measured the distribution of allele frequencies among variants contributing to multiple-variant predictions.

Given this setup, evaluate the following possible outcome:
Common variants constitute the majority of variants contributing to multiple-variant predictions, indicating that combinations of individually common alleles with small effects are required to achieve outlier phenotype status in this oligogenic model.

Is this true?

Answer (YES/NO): NO